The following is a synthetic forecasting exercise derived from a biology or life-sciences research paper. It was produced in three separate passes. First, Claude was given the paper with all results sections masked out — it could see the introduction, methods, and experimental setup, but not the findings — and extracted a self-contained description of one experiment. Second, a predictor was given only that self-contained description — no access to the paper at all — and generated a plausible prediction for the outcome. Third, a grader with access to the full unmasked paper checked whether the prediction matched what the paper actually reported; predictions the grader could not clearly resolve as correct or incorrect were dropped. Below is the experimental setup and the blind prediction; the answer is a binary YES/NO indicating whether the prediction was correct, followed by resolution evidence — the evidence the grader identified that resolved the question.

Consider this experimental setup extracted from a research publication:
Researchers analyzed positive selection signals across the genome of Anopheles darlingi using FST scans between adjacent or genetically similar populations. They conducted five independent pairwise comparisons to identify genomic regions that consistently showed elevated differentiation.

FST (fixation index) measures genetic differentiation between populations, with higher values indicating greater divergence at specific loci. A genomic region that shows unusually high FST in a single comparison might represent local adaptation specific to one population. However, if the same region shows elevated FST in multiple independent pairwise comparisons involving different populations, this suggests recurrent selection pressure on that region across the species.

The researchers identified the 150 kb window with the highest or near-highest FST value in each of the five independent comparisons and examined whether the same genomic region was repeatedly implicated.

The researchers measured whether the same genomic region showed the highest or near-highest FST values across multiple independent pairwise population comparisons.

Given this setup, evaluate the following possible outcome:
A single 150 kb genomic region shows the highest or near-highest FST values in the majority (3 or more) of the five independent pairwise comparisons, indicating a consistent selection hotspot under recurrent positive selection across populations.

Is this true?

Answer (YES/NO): YES